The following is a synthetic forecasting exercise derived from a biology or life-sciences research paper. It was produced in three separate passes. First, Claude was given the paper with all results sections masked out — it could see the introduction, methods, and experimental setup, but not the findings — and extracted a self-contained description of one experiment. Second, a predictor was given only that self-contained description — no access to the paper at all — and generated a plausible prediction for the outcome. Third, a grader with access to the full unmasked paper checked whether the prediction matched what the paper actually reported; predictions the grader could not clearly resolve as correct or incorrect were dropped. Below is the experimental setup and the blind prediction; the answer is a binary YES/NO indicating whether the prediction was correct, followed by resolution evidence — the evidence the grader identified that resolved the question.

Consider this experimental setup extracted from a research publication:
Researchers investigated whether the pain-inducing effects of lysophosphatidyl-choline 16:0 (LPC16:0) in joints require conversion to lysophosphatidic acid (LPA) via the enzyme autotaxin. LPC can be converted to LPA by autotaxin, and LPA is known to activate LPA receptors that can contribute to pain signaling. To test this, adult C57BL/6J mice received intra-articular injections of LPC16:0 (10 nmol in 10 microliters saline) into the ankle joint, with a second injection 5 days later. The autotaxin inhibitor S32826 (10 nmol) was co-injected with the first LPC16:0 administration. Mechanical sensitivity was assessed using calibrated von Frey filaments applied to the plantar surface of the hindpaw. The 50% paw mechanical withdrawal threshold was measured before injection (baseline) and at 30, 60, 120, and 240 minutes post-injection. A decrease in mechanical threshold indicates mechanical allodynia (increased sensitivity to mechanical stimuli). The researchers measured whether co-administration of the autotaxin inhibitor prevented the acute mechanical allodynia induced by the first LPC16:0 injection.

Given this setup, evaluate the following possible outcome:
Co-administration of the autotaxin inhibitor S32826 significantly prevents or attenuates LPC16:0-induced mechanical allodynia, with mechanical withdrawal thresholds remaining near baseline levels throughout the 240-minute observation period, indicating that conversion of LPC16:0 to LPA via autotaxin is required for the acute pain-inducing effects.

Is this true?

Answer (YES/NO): NO